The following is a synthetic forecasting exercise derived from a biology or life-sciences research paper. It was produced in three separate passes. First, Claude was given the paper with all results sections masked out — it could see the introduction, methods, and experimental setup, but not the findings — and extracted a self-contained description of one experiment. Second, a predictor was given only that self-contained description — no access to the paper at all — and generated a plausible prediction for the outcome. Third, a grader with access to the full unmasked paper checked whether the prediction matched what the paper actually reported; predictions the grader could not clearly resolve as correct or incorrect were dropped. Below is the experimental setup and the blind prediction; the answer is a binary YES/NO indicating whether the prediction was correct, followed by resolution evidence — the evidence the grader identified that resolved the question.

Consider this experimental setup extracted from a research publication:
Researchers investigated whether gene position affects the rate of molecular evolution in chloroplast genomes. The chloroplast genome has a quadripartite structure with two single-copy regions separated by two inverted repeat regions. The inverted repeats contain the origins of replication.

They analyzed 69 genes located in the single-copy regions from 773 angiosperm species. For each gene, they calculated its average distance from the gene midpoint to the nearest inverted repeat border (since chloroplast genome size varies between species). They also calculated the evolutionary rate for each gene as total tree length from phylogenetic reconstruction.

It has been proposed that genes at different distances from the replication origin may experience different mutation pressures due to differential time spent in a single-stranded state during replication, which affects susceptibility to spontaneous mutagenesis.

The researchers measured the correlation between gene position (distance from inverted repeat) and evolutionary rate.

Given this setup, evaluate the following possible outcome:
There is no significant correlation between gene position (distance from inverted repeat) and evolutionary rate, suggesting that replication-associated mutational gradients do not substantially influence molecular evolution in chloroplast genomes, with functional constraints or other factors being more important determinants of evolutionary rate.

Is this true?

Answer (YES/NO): NO